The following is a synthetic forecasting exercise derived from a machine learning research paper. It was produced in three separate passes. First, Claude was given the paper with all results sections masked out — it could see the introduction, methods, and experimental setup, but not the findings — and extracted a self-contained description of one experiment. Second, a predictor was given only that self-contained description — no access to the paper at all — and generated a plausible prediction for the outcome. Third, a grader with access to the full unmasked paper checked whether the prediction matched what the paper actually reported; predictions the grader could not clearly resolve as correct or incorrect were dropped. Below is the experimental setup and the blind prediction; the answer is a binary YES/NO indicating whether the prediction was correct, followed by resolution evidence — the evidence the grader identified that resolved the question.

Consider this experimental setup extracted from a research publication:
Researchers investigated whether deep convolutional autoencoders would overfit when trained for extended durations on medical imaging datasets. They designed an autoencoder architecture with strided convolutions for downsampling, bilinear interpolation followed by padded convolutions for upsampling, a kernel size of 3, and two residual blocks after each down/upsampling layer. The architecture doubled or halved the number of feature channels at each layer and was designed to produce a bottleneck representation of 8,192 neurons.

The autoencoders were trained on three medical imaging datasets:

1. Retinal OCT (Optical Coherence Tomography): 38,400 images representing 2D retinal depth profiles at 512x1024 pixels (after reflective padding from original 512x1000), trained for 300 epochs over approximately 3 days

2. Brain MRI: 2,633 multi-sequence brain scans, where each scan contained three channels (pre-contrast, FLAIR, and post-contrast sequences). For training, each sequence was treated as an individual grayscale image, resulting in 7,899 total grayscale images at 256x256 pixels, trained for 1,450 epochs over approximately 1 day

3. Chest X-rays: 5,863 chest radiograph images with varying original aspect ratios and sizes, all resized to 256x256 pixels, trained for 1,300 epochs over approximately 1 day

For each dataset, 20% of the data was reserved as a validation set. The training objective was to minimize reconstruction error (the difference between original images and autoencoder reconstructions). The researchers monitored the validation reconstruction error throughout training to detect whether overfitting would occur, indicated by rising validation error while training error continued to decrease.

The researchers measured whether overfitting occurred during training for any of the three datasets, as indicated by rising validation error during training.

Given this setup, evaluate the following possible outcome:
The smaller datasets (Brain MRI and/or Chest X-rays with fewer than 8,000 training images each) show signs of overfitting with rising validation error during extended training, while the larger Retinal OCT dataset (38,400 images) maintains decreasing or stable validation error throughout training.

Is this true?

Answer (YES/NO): NO